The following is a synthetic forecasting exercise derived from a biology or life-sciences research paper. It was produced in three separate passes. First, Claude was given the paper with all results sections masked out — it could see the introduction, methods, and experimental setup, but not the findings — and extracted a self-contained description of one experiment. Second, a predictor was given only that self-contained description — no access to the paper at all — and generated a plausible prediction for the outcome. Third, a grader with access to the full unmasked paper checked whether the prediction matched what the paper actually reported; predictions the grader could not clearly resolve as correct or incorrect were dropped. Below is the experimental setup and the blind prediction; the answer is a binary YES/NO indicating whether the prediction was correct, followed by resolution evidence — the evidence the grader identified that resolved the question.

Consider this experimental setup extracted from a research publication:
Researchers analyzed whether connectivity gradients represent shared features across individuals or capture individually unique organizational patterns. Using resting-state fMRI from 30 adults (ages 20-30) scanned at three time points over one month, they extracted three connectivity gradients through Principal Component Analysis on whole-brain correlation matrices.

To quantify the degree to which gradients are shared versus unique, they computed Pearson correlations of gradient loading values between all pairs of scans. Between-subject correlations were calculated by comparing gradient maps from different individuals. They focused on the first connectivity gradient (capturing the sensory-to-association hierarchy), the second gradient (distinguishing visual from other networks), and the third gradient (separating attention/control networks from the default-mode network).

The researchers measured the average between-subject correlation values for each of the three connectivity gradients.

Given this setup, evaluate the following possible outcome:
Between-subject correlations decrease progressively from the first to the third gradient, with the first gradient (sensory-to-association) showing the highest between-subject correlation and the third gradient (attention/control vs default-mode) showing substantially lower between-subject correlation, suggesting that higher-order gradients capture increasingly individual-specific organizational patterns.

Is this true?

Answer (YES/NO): NO